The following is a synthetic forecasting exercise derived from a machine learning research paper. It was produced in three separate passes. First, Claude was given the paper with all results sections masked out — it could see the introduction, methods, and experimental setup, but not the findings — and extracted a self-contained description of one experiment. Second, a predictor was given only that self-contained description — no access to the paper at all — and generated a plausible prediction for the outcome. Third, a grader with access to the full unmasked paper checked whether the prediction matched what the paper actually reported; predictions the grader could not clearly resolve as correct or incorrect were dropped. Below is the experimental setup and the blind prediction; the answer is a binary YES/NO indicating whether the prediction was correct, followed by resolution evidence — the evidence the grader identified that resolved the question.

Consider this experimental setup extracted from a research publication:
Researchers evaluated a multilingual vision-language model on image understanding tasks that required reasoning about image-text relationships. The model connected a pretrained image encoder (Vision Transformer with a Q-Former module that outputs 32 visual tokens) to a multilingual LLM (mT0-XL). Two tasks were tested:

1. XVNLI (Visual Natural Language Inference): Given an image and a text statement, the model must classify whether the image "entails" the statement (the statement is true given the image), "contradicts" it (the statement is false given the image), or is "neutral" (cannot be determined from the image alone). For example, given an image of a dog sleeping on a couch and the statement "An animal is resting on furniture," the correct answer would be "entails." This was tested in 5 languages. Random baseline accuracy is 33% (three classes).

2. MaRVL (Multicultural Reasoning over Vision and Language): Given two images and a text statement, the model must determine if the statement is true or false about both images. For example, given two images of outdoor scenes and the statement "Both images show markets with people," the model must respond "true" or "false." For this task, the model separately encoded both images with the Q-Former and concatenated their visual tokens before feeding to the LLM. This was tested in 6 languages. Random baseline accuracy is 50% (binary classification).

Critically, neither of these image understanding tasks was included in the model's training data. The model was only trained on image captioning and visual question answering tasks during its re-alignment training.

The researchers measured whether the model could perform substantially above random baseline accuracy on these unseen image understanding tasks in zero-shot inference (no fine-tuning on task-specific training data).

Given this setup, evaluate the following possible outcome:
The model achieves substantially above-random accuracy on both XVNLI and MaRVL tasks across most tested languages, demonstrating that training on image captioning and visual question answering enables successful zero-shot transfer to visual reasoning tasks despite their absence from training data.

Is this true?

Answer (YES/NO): NO